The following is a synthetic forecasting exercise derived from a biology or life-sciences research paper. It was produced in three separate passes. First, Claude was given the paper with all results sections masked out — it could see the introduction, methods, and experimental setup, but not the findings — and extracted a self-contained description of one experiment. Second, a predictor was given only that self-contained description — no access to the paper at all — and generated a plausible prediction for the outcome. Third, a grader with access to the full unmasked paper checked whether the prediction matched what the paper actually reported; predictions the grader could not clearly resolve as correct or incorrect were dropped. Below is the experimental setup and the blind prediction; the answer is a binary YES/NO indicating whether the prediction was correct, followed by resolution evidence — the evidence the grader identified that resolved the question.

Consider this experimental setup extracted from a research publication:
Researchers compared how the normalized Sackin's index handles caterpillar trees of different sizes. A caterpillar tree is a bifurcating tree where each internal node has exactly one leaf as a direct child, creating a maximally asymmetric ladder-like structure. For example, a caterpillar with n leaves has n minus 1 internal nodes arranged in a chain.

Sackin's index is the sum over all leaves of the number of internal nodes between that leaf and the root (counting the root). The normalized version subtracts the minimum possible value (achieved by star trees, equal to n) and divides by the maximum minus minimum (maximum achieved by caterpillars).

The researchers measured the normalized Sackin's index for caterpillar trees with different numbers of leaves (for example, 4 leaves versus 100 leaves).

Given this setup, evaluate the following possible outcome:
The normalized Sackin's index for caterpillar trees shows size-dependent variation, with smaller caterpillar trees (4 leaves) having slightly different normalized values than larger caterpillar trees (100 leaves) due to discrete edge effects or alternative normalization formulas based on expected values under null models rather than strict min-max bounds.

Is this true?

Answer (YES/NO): NO